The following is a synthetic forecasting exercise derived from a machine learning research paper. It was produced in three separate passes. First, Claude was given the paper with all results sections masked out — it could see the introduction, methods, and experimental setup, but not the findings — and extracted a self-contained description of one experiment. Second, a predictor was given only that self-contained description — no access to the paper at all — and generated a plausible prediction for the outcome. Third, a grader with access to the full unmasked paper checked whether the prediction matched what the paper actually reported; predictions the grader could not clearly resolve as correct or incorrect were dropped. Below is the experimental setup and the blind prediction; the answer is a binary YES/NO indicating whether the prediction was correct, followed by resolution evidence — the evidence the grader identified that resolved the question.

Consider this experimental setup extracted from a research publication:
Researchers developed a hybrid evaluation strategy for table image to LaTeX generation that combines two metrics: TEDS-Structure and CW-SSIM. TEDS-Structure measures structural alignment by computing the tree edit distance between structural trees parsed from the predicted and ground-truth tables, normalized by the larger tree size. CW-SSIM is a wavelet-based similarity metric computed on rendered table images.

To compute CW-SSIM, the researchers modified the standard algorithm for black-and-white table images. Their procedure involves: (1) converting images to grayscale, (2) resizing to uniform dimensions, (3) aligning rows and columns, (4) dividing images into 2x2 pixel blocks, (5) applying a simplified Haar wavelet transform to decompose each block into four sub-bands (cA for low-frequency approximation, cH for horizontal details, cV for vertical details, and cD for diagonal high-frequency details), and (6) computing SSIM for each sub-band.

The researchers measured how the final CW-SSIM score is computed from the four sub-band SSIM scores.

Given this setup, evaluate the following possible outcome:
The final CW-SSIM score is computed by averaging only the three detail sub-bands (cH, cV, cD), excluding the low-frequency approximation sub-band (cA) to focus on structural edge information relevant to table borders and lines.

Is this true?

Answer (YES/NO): NO